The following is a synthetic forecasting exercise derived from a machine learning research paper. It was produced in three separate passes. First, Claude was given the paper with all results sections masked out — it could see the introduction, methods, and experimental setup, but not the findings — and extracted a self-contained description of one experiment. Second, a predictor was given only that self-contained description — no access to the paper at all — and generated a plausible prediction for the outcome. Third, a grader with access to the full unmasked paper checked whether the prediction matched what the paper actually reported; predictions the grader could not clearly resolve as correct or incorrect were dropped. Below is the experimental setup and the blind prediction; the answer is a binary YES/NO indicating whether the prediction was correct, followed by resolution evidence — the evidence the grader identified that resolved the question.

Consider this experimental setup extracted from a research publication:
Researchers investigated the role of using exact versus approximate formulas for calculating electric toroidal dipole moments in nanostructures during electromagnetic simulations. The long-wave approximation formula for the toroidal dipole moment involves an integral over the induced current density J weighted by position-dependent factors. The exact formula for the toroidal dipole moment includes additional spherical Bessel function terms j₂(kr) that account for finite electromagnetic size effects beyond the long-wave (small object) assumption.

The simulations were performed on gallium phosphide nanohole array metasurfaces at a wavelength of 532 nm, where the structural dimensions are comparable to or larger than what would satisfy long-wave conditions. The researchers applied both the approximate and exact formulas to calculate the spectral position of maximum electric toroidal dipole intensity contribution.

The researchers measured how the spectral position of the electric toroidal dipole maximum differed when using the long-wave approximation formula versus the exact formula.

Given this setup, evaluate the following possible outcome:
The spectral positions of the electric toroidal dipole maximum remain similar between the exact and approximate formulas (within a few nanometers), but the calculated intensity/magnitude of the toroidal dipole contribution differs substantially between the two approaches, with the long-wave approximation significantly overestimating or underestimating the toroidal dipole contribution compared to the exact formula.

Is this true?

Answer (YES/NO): NO